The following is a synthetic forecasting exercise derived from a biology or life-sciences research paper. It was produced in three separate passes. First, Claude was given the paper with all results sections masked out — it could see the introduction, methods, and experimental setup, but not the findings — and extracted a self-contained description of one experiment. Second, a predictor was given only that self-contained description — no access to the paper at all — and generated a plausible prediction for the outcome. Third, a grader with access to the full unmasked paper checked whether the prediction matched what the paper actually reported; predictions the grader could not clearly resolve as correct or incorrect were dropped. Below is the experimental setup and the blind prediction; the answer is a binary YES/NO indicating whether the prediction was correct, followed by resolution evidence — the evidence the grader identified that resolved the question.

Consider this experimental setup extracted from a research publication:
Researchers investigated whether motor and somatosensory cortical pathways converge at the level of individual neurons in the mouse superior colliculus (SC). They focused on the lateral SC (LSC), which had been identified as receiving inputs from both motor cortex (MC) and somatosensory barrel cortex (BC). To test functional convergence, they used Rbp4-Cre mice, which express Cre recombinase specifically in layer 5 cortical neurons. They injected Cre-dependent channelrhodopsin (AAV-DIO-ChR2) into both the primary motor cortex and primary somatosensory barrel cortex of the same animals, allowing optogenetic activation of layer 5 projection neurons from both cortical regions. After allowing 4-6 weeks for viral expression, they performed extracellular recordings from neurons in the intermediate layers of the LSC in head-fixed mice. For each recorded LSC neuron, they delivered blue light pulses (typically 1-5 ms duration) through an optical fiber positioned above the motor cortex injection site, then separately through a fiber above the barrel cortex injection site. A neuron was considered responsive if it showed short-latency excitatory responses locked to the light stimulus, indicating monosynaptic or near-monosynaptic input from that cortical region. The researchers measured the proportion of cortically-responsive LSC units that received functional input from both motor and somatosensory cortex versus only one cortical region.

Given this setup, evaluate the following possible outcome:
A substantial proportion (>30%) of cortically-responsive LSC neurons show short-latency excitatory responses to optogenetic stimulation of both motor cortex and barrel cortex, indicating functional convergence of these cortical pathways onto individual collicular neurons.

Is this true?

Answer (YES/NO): NO